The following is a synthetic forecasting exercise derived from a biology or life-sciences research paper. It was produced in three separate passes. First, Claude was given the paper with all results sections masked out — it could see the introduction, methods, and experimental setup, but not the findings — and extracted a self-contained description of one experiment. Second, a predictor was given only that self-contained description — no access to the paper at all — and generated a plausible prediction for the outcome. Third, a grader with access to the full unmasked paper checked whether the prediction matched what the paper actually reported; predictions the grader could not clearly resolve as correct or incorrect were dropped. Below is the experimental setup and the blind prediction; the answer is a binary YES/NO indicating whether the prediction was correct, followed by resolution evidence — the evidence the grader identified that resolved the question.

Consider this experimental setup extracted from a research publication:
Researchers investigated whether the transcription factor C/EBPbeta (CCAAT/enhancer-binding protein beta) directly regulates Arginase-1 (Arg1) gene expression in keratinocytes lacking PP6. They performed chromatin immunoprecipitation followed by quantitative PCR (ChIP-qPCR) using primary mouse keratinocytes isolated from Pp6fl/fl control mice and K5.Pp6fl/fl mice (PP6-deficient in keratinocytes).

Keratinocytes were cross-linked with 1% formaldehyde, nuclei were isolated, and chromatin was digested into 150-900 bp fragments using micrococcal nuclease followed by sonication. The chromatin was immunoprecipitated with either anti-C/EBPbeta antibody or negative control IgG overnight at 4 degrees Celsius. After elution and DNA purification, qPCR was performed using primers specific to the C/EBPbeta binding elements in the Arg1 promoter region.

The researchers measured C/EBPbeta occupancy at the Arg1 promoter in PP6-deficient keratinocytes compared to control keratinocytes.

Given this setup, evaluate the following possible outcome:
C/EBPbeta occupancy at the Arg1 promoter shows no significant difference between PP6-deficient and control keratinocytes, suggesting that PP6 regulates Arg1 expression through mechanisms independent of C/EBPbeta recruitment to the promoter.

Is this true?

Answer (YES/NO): NO